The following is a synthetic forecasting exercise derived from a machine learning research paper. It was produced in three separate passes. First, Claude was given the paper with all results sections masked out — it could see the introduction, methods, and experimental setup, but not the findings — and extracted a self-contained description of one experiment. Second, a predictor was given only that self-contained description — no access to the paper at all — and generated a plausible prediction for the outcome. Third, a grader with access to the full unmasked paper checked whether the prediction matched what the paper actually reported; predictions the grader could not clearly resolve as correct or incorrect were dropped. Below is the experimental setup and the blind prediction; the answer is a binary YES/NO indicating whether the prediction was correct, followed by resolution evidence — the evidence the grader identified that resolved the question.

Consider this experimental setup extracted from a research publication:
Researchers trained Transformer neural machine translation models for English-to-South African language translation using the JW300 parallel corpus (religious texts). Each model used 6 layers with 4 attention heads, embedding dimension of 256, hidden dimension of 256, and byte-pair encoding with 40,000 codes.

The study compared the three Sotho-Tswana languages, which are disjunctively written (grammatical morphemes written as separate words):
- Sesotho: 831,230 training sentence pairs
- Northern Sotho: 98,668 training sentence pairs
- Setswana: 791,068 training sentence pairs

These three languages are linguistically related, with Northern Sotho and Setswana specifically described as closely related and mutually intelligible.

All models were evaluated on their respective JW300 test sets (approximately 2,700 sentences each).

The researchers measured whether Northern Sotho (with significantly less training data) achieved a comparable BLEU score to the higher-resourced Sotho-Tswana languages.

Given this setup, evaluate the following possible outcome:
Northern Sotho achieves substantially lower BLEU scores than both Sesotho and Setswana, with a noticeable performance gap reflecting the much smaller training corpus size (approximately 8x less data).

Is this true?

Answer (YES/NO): NO